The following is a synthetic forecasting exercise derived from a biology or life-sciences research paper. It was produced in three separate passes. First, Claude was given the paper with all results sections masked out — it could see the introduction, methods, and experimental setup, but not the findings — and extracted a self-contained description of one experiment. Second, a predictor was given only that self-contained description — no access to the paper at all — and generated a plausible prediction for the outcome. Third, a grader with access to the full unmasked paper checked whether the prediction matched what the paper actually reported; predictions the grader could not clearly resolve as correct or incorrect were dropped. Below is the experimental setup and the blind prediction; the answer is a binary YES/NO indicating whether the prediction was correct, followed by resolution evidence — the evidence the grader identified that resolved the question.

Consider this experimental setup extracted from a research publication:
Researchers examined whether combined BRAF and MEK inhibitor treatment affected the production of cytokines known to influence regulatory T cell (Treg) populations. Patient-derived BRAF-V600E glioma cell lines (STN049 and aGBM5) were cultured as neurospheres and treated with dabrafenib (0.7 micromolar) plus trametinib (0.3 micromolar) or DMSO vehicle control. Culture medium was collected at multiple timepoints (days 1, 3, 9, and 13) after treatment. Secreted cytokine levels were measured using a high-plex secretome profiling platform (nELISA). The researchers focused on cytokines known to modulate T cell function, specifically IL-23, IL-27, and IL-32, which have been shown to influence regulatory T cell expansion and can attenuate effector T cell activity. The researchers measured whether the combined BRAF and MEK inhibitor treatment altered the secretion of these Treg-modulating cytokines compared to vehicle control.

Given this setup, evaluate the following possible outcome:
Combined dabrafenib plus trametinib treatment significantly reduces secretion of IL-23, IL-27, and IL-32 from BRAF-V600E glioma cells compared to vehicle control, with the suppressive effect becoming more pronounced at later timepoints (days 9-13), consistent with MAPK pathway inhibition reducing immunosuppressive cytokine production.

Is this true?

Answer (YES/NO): NO